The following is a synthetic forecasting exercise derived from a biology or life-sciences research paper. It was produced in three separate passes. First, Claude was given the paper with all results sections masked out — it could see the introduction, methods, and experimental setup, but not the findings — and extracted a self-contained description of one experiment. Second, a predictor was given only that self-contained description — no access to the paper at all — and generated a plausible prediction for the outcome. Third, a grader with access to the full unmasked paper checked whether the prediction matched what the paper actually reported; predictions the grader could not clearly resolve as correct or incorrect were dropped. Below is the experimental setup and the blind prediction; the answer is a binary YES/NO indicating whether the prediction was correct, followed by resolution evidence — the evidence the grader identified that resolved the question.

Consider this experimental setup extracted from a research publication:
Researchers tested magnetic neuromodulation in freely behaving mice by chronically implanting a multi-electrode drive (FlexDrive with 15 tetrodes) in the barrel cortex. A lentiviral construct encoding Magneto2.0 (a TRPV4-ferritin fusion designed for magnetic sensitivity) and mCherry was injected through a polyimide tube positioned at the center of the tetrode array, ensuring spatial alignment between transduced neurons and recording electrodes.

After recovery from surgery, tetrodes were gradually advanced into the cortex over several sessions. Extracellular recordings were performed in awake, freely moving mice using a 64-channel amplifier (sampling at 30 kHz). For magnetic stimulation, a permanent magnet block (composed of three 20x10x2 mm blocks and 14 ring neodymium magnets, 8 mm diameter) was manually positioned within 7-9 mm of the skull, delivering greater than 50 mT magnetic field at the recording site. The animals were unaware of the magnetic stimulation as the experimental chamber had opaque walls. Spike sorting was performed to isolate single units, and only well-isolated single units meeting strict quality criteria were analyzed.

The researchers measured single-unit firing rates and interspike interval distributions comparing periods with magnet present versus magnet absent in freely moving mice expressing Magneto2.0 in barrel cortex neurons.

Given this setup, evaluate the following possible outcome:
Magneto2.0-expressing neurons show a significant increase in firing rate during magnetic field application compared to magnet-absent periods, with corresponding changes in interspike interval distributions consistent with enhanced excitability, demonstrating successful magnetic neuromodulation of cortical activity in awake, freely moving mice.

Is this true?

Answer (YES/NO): NO